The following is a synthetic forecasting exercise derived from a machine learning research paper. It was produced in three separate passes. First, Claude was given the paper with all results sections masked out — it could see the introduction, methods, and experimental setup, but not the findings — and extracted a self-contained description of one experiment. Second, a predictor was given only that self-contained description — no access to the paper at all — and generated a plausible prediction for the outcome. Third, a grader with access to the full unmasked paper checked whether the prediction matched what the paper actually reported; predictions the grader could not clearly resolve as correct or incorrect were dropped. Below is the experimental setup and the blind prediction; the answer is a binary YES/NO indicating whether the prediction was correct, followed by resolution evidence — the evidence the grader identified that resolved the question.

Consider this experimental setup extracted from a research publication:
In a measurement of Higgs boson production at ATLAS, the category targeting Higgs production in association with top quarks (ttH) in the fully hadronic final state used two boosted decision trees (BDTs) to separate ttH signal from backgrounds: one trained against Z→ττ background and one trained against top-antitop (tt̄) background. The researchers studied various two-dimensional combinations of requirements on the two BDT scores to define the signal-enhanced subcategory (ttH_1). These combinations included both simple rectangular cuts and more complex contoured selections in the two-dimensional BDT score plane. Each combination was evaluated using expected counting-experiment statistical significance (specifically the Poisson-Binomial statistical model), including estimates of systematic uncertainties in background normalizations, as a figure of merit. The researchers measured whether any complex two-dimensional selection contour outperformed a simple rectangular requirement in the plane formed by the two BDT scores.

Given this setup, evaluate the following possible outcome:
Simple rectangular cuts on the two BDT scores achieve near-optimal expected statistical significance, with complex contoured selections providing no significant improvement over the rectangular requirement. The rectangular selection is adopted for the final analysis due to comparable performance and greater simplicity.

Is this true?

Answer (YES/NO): YES